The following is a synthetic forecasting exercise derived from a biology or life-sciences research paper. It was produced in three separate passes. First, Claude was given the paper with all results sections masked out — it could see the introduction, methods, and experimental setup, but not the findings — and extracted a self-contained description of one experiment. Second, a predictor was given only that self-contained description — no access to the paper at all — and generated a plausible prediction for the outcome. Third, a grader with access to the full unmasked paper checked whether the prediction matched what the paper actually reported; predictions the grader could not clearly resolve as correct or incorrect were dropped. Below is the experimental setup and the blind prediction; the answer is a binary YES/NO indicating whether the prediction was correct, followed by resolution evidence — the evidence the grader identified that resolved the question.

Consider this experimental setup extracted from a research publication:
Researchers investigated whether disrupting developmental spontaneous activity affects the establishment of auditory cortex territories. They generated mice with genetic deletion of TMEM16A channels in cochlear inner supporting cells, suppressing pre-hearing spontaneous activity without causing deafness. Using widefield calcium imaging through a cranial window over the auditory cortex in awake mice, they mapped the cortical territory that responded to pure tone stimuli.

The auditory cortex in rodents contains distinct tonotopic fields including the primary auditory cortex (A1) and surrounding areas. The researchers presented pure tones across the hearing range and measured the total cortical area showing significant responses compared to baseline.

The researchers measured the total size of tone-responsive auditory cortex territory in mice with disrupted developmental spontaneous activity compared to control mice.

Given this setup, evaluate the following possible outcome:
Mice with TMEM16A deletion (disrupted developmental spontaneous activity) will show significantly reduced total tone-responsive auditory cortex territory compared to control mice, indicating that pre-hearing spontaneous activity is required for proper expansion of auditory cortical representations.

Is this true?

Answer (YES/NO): YES